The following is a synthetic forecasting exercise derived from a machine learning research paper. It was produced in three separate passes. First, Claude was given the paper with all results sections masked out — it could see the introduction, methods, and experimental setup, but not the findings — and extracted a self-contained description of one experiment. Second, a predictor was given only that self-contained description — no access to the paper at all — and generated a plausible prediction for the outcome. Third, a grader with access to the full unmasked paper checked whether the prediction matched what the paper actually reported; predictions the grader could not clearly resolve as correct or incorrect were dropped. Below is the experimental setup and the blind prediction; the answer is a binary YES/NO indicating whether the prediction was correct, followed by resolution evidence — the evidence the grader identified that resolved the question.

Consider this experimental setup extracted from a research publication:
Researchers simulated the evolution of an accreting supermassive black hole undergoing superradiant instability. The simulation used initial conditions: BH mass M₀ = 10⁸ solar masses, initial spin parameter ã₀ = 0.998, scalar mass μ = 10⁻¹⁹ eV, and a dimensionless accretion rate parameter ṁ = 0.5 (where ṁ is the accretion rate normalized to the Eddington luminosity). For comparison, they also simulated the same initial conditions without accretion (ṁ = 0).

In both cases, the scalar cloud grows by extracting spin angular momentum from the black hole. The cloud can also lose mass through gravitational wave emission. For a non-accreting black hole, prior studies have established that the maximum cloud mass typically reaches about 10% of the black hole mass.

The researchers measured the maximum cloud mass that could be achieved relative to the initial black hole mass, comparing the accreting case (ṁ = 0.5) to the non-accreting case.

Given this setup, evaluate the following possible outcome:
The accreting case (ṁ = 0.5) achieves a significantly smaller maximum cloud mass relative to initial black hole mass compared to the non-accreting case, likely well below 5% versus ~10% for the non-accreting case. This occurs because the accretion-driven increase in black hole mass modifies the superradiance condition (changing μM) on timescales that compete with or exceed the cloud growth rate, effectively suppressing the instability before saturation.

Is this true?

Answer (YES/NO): NO